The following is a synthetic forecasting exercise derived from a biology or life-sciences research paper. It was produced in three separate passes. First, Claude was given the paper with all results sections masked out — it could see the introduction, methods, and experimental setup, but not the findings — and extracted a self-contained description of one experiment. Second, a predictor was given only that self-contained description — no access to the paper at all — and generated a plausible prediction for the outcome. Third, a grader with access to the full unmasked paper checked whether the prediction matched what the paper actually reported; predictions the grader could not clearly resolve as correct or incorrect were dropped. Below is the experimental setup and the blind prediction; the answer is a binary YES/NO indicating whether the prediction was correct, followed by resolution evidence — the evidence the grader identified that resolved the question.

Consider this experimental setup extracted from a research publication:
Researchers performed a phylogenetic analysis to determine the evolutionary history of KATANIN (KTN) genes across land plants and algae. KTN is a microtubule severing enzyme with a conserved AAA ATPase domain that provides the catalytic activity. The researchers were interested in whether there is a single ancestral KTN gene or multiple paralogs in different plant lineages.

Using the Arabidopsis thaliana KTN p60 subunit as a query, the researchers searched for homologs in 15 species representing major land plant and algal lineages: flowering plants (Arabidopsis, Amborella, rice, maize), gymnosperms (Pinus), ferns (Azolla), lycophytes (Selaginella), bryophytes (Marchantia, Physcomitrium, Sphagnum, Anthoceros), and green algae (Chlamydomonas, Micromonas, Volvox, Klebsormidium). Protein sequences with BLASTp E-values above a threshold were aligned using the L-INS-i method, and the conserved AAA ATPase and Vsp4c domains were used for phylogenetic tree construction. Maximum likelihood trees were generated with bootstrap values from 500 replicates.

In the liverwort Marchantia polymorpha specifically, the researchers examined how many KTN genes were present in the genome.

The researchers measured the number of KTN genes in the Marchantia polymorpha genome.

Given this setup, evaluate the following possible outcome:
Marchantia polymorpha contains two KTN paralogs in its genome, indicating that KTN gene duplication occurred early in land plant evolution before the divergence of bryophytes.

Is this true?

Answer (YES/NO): NO